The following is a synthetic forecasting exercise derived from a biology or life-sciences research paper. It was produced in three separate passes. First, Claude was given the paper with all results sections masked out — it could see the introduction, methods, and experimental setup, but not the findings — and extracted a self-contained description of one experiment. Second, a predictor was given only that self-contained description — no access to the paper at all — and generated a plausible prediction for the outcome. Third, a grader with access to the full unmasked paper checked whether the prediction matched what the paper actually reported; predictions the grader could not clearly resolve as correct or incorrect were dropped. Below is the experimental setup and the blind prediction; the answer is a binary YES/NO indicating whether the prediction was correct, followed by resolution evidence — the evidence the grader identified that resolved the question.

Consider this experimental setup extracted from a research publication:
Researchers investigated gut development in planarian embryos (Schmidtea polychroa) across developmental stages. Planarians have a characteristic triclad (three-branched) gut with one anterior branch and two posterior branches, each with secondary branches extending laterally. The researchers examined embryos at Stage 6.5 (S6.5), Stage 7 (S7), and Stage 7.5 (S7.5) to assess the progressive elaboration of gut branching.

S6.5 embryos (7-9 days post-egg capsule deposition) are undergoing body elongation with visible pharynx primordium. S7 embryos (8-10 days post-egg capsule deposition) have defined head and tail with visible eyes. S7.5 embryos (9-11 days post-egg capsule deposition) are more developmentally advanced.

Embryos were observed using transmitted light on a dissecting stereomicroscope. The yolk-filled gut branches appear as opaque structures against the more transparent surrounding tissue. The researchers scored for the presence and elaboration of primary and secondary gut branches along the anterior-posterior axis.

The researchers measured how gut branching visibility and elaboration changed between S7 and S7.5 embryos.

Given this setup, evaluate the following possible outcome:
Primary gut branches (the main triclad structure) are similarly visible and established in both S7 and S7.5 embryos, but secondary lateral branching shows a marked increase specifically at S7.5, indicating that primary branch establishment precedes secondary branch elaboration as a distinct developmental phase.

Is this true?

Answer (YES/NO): NO